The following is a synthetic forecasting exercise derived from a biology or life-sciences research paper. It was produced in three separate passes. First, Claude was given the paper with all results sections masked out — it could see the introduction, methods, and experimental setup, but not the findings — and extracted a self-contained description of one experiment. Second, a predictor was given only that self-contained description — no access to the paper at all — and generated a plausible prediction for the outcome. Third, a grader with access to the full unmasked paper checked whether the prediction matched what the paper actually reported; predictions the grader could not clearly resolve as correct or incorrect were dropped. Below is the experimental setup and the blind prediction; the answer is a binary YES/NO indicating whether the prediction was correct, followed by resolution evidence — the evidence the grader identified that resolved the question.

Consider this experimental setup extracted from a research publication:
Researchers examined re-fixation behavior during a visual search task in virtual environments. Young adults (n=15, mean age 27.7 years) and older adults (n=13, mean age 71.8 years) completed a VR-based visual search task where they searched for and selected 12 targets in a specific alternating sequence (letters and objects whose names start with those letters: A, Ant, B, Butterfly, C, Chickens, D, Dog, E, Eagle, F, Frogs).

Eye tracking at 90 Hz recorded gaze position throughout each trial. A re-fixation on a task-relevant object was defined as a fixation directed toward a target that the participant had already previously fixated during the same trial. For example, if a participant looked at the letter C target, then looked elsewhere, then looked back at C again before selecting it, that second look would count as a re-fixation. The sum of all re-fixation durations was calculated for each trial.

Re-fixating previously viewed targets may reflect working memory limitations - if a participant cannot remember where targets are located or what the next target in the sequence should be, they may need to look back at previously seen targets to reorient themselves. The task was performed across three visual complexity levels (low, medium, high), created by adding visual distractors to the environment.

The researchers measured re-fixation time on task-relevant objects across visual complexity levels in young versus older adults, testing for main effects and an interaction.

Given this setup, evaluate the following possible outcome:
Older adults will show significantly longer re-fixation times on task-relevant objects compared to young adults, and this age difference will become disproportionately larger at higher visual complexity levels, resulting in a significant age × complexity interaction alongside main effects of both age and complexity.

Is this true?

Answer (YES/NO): YES